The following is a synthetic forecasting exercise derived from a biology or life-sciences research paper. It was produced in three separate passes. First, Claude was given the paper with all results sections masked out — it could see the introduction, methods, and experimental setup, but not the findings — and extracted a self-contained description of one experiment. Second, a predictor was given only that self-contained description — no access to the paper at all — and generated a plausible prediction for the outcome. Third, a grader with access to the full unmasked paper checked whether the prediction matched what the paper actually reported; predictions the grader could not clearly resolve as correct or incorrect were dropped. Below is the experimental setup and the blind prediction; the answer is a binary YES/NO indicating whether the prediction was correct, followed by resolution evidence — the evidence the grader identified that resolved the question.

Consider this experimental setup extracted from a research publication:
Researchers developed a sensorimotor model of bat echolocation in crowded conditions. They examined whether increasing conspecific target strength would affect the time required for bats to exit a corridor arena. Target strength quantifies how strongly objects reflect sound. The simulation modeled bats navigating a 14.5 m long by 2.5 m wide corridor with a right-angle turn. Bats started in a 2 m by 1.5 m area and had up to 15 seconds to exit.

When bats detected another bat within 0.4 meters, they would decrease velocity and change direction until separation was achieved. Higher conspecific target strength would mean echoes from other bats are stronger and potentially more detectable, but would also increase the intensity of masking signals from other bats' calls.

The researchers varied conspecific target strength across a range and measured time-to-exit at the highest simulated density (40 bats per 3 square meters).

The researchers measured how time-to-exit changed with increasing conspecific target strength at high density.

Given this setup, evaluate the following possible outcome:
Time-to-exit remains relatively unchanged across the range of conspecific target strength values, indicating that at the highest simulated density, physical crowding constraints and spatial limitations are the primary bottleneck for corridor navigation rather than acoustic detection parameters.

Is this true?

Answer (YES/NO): NO